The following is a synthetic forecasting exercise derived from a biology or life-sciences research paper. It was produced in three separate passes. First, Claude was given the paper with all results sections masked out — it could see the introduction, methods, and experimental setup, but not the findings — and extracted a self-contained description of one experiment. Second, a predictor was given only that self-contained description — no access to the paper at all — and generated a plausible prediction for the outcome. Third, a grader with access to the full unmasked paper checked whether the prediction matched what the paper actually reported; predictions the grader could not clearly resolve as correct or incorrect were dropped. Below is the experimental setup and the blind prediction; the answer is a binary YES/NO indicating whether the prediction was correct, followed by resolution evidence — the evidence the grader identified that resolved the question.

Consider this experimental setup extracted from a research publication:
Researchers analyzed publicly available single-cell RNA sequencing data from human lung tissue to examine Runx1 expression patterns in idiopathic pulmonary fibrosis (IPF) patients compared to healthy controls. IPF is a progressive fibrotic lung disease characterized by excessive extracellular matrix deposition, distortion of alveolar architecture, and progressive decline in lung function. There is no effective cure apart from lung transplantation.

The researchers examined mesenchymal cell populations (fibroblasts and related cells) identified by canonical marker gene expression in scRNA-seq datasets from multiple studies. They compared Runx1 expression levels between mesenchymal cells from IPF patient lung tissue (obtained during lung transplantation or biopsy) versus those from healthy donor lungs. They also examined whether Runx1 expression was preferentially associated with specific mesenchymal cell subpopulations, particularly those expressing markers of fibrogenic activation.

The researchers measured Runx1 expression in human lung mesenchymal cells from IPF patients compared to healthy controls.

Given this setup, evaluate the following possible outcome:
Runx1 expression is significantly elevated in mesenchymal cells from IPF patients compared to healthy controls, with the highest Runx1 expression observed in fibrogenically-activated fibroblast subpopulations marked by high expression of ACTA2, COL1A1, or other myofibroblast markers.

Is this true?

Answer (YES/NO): YES